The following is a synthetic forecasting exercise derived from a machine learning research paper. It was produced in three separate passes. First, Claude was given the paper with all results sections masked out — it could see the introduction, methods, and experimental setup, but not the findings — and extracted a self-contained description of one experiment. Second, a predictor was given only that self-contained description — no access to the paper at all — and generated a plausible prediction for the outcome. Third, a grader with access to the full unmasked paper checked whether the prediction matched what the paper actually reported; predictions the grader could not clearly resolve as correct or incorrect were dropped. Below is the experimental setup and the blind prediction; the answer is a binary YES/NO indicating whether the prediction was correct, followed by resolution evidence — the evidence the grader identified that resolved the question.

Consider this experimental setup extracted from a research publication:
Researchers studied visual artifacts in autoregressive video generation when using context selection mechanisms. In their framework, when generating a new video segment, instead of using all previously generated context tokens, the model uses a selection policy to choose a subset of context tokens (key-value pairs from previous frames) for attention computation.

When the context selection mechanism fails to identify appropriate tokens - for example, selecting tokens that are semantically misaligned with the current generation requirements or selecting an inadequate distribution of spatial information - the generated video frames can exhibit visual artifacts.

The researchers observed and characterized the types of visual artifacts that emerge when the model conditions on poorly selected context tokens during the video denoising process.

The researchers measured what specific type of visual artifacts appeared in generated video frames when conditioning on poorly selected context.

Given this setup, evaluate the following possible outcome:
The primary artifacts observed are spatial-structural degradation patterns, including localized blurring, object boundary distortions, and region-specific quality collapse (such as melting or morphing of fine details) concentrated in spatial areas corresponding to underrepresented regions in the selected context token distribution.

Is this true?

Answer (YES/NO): NO